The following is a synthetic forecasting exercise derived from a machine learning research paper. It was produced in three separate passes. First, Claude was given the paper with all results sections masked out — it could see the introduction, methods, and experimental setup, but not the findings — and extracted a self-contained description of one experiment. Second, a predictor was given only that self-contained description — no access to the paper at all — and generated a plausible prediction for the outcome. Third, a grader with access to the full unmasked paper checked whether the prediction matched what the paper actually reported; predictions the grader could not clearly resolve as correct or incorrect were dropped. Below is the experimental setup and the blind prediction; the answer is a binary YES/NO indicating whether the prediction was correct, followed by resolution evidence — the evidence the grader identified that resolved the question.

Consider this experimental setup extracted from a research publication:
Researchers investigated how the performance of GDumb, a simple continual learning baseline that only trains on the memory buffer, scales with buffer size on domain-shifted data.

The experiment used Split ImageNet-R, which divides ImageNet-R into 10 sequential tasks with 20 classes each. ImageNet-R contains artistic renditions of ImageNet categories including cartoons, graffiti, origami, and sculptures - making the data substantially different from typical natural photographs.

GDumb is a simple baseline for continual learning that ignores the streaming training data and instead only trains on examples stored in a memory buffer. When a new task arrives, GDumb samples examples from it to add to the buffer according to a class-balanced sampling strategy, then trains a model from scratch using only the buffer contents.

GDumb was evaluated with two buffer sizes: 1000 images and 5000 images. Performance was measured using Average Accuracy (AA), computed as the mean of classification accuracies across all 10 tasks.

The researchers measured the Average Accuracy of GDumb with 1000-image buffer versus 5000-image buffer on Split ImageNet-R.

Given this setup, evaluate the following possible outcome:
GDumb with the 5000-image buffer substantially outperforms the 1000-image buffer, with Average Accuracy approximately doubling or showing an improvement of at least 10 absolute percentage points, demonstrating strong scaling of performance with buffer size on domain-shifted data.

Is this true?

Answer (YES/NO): YES